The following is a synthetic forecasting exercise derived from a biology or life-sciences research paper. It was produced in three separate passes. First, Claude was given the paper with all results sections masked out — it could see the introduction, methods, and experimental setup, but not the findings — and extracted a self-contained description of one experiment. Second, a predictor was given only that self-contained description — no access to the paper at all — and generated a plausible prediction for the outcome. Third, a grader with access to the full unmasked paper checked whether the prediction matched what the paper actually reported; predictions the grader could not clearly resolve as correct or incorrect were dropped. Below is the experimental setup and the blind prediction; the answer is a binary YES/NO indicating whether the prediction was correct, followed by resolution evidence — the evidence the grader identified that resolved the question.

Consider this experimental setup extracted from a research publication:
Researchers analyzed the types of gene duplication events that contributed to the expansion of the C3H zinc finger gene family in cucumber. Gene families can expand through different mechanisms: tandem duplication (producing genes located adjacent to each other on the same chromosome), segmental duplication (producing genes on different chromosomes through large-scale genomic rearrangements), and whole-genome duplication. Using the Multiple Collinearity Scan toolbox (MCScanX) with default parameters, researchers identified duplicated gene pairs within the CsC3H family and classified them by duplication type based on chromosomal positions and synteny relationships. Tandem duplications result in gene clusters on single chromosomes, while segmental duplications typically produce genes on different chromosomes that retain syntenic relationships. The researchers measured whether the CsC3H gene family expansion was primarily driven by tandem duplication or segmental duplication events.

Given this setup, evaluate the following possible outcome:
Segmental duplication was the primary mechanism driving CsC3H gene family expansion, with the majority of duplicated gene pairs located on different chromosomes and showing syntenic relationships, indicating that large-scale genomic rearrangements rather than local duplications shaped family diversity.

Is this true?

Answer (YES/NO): YES